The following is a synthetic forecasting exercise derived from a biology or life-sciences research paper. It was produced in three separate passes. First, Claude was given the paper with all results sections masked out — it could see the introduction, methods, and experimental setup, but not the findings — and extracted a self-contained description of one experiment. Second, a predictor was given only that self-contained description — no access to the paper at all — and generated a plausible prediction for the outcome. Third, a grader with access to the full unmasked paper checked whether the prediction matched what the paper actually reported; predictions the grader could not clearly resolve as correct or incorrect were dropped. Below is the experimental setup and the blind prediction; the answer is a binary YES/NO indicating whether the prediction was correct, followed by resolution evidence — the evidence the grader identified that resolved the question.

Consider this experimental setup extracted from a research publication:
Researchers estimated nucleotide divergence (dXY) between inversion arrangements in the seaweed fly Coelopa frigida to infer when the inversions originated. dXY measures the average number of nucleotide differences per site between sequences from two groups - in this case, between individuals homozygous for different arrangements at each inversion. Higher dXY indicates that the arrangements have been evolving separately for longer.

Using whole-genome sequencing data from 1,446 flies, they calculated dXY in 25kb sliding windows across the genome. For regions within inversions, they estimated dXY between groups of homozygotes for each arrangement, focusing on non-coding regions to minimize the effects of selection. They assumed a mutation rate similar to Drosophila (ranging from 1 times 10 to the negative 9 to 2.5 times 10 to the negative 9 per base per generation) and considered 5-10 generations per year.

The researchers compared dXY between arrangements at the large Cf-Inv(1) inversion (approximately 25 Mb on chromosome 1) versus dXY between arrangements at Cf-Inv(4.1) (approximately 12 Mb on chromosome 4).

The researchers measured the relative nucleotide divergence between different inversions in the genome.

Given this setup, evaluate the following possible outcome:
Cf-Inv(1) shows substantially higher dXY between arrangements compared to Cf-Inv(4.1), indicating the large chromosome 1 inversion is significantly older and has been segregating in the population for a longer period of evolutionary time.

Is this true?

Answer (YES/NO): YES